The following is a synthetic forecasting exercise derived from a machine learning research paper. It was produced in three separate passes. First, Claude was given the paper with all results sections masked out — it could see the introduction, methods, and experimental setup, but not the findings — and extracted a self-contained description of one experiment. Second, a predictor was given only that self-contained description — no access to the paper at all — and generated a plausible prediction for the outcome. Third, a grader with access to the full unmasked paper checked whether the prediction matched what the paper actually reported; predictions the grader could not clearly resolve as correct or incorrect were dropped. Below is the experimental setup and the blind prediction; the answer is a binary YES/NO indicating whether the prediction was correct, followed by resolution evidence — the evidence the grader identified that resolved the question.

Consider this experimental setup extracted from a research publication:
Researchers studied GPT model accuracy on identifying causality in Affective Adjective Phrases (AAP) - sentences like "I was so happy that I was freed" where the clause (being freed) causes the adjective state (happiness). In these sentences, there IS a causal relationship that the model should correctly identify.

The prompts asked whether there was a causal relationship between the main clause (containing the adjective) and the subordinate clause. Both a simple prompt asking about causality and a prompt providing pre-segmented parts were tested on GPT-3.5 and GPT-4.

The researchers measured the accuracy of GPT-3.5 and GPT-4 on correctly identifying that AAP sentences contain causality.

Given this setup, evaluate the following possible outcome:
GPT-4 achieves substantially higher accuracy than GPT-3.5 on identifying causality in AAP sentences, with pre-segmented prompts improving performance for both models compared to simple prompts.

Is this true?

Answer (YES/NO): NO